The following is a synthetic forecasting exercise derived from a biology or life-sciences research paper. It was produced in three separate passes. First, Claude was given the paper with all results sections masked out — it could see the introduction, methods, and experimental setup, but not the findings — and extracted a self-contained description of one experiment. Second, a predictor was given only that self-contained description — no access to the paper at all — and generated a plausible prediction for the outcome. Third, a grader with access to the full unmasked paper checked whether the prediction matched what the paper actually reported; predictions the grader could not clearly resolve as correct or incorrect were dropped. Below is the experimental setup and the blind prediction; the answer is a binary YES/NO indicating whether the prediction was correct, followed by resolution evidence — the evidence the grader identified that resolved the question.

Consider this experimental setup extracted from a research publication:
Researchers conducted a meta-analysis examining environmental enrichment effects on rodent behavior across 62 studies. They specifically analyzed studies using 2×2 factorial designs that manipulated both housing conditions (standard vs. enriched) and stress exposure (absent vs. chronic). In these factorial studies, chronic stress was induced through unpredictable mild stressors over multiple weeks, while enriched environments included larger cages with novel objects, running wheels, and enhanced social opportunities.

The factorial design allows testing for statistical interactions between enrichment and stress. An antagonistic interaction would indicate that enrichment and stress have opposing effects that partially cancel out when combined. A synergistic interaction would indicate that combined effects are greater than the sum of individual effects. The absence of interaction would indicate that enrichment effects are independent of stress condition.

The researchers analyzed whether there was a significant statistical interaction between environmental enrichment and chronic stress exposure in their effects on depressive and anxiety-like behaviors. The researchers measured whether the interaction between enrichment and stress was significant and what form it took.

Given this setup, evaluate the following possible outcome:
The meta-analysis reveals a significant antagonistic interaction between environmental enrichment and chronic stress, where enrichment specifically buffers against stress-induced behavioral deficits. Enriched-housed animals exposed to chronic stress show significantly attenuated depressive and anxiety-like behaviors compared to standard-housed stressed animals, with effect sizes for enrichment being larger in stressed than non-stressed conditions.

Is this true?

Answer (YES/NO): NO